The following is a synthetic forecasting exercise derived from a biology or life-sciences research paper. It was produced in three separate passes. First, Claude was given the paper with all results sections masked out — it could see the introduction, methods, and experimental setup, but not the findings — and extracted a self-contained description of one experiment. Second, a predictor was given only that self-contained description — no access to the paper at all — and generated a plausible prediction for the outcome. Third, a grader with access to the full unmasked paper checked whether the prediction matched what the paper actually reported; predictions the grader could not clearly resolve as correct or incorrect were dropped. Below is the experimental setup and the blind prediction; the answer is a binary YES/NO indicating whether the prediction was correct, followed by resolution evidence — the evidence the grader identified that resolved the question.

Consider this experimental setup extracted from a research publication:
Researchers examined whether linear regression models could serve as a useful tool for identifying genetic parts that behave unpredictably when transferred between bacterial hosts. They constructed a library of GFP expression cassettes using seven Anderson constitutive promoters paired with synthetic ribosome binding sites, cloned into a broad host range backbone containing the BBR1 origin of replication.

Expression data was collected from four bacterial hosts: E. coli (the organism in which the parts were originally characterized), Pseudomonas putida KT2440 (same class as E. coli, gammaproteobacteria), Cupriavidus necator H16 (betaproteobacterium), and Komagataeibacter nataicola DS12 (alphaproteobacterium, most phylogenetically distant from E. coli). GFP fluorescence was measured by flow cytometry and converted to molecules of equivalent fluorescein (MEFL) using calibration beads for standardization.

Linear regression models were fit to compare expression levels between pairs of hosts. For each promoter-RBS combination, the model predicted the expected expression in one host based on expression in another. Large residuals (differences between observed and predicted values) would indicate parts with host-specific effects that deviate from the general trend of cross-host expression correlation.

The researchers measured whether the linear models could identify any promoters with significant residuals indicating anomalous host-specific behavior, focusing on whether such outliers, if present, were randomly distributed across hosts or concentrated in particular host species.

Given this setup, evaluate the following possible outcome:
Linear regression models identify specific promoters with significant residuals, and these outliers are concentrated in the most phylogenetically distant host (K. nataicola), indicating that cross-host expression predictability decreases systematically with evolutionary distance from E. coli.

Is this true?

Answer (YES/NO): NO